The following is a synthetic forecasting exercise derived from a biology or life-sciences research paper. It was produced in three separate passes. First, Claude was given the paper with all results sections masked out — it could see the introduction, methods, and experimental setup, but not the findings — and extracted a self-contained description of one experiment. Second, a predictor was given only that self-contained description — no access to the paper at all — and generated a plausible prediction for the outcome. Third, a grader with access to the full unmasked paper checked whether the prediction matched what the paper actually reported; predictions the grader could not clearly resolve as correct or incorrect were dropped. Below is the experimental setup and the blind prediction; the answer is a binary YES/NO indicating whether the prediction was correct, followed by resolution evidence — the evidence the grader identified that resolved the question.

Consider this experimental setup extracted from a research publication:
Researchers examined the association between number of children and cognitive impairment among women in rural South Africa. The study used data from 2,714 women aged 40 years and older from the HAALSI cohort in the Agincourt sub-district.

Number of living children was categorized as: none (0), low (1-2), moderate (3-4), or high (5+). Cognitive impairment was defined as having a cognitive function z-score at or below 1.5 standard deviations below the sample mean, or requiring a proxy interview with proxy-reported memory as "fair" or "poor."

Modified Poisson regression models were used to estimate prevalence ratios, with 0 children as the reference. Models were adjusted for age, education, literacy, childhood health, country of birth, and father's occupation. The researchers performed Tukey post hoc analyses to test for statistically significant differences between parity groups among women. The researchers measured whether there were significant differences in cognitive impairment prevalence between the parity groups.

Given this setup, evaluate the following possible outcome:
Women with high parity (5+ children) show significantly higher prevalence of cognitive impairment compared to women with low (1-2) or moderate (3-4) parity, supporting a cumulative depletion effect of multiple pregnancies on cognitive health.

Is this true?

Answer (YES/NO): NO